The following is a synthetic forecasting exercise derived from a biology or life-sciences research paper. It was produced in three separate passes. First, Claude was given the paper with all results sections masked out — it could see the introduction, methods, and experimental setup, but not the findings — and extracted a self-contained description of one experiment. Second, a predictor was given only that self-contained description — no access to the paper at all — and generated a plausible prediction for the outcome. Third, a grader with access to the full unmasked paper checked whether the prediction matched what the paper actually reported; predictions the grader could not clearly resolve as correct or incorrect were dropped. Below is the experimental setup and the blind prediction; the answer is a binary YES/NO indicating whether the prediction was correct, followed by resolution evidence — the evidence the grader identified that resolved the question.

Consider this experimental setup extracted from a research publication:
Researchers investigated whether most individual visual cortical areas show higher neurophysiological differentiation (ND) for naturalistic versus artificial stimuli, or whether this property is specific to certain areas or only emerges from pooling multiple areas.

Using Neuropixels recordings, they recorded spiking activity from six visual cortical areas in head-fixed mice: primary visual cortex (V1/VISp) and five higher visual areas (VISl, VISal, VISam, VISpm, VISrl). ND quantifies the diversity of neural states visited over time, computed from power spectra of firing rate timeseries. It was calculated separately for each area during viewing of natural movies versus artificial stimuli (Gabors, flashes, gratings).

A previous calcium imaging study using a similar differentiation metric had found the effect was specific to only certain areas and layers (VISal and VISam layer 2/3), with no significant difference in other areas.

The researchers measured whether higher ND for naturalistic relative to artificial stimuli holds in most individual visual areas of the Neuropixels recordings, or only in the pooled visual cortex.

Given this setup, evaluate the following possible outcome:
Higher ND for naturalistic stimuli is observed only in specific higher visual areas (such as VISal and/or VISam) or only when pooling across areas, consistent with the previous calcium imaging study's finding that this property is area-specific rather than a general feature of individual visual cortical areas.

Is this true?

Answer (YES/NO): NO